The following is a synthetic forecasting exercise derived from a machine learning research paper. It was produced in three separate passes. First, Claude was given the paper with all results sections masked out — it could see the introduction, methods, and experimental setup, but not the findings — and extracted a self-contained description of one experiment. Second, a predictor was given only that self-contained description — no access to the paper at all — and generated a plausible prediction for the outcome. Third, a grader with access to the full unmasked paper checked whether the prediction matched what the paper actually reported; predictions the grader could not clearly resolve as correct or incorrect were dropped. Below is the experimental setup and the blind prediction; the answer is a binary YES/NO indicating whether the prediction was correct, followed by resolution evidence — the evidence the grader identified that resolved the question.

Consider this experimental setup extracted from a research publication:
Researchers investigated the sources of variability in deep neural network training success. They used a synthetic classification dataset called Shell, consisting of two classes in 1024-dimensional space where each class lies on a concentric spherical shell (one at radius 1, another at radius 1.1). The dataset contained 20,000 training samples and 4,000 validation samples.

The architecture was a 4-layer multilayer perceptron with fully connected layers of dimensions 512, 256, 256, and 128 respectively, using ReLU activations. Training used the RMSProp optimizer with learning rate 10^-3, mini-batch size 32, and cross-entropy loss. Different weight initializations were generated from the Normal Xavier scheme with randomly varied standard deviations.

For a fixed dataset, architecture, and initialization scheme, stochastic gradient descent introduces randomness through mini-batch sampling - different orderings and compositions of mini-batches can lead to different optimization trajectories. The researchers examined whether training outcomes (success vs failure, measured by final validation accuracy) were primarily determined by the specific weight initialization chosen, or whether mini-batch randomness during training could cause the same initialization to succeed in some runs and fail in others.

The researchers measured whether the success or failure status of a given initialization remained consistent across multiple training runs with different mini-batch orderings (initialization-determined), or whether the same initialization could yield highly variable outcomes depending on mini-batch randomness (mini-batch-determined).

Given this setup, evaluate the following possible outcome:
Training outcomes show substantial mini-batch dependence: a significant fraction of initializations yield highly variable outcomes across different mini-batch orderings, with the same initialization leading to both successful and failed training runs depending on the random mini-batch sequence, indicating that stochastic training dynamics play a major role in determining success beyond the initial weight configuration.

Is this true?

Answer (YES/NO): NO